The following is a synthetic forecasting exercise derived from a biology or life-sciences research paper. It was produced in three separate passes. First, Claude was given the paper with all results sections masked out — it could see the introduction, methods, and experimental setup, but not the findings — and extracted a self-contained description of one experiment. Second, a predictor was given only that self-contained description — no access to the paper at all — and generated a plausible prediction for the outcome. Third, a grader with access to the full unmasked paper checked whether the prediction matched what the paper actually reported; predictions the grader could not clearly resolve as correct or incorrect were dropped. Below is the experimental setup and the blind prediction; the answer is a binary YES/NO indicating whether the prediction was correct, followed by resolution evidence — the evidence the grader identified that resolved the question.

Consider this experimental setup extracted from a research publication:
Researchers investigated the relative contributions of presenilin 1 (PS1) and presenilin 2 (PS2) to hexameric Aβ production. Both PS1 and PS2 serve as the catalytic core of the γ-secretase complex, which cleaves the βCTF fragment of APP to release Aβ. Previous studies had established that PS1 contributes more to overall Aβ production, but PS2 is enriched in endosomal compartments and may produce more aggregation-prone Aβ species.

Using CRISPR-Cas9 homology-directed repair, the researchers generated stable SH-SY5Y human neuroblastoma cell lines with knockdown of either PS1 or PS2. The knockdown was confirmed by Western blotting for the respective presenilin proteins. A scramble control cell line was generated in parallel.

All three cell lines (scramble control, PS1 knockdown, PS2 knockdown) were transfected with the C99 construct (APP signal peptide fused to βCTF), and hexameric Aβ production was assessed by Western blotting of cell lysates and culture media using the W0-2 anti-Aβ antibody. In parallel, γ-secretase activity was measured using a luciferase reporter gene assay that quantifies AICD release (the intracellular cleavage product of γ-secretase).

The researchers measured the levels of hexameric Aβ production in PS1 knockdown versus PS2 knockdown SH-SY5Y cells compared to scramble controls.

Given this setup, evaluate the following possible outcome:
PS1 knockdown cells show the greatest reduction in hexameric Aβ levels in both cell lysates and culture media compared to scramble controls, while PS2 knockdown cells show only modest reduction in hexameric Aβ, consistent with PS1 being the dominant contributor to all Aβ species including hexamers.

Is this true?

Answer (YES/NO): NO